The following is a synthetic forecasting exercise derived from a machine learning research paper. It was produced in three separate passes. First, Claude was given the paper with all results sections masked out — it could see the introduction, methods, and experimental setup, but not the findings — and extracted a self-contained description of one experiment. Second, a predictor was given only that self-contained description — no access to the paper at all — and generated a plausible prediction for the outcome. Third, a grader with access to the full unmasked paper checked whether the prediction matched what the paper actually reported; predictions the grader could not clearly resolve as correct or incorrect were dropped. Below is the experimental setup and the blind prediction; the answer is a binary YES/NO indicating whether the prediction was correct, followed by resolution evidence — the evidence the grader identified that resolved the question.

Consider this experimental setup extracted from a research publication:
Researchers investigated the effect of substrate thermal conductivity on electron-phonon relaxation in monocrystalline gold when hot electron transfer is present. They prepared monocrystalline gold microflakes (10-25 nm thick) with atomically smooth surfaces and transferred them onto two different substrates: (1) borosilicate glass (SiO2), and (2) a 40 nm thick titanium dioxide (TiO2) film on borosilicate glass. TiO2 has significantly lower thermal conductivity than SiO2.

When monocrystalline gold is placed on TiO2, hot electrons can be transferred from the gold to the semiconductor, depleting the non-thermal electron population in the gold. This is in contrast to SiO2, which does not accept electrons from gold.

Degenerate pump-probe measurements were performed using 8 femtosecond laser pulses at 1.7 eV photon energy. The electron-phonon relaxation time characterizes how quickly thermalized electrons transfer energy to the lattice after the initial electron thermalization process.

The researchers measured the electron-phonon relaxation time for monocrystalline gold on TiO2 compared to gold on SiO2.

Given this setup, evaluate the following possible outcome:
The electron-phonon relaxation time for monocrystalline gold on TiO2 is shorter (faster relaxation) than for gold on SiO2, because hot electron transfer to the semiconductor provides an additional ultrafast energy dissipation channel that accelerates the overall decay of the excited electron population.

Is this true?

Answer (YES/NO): NO